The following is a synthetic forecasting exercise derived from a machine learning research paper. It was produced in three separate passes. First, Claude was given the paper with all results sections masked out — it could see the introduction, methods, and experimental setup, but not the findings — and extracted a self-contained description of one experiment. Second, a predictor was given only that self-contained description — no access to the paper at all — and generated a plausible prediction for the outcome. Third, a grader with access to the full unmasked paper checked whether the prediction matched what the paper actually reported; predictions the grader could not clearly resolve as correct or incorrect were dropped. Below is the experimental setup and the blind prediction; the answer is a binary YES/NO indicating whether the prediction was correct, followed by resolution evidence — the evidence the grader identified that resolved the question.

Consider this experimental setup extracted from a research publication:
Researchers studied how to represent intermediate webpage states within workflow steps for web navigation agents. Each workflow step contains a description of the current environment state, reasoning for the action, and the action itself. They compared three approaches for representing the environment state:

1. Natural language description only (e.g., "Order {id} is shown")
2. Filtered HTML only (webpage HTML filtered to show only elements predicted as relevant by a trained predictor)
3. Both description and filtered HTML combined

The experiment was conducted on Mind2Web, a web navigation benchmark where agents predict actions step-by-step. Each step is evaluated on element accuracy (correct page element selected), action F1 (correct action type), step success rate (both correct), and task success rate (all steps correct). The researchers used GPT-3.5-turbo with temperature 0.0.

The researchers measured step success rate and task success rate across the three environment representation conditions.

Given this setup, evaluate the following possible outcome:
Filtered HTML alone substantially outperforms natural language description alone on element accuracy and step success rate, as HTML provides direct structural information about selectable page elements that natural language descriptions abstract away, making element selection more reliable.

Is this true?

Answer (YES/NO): NO